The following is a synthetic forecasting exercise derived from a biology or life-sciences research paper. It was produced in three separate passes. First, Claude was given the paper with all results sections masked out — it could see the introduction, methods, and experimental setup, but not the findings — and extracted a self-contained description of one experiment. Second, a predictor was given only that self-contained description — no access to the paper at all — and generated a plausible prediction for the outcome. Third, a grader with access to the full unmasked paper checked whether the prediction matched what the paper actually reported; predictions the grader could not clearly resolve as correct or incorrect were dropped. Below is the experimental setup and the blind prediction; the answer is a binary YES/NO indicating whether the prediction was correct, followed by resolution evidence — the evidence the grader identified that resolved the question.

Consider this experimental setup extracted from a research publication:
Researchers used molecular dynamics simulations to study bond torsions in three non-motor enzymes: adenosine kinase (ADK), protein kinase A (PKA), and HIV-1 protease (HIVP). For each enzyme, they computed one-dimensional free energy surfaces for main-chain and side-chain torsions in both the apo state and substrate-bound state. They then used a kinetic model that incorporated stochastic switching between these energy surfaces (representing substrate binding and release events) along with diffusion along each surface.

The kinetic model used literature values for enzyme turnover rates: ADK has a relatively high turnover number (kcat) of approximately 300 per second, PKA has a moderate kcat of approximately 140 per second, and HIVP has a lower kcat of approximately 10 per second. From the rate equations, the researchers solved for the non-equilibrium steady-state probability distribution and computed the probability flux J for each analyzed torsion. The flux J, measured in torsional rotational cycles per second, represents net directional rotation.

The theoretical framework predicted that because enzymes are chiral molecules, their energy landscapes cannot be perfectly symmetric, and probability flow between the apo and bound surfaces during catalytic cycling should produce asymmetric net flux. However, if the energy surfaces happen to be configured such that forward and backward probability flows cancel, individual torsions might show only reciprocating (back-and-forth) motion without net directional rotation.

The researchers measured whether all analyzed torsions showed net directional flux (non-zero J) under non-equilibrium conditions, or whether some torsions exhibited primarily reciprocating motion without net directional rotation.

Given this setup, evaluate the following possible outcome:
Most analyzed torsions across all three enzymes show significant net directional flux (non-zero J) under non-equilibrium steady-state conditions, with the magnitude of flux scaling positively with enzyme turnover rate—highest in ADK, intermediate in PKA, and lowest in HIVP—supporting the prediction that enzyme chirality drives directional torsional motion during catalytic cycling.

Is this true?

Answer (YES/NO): NO